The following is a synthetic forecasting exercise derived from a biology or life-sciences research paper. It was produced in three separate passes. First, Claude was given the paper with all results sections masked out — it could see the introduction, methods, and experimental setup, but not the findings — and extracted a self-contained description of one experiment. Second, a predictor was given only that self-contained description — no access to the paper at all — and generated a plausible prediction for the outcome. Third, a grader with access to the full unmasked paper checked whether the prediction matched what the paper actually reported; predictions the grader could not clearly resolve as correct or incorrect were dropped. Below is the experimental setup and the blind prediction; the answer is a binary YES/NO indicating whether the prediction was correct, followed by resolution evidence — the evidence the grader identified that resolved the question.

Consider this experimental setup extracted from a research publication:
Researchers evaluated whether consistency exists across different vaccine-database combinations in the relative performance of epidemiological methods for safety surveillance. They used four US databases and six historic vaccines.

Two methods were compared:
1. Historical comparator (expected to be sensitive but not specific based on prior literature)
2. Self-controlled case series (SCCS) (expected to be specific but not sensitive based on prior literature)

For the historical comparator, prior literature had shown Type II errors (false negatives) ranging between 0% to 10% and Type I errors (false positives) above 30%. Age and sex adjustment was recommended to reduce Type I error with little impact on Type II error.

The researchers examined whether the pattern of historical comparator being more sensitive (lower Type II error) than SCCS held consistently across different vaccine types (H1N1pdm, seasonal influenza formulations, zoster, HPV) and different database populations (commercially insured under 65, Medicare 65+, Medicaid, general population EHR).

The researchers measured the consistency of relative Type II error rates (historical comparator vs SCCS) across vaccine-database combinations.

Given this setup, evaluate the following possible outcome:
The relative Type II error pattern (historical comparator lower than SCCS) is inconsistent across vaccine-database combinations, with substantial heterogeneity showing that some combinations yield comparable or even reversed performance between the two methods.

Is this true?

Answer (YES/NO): YES